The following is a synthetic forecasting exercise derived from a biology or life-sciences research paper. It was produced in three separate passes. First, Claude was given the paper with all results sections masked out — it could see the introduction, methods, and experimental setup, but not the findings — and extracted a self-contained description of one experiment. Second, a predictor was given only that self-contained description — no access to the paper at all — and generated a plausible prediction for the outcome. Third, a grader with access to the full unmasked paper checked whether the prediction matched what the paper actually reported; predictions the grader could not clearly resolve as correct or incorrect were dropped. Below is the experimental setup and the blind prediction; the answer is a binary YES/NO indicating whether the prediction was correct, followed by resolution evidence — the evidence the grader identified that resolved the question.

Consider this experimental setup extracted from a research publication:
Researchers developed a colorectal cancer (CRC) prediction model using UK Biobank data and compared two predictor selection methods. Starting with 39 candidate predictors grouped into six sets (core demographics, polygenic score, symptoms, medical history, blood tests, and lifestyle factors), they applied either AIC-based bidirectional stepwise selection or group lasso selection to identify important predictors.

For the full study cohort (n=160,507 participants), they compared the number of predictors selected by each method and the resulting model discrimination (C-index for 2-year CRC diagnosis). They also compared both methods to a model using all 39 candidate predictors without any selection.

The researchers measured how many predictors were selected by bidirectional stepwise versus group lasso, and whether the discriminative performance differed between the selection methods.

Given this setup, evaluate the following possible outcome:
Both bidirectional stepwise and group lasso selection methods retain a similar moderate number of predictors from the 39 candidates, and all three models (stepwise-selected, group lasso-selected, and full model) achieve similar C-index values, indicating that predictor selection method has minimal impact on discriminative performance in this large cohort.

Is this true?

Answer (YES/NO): NO